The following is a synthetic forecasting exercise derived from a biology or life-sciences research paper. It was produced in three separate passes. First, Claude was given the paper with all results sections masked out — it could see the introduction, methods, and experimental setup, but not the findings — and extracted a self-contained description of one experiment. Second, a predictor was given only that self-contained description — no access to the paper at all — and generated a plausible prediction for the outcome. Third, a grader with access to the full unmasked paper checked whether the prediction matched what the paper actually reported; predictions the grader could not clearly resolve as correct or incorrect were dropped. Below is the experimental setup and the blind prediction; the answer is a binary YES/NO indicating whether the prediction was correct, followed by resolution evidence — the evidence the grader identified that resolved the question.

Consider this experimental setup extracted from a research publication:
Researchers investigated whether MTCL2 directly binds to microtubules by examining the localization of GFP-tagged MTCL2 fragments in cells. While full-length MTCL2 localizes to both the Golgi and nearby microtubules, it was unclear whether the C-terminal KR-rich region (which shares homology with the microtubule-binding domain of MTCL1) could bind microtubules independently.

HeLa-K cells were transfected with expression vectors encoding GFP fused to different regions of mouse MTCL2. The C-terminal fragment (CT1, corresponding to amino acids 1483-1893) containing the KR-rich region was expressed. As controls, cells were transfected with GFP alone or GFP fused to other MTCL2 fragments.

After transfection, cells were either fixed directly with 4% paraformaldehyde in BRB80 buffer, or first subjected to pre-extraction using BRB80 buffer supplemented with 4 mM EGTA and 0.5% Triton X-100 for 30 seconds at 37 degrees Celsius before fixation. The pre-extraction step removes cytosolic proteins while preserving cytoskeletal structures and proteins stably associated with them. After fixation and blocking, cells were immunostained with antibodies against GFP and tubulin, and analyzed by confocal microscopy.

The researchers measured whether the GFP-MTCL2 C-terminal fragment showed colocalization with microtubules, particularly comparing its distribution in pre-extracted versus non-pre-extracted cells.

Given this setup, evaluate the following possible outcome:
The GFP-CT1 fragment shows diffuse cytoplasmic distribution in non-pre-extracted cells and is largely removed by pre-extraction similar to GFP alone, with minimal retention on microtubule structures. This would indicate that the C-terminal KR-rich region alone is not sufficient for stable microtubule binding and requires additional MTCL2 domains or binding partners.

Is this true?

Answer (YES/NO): NO